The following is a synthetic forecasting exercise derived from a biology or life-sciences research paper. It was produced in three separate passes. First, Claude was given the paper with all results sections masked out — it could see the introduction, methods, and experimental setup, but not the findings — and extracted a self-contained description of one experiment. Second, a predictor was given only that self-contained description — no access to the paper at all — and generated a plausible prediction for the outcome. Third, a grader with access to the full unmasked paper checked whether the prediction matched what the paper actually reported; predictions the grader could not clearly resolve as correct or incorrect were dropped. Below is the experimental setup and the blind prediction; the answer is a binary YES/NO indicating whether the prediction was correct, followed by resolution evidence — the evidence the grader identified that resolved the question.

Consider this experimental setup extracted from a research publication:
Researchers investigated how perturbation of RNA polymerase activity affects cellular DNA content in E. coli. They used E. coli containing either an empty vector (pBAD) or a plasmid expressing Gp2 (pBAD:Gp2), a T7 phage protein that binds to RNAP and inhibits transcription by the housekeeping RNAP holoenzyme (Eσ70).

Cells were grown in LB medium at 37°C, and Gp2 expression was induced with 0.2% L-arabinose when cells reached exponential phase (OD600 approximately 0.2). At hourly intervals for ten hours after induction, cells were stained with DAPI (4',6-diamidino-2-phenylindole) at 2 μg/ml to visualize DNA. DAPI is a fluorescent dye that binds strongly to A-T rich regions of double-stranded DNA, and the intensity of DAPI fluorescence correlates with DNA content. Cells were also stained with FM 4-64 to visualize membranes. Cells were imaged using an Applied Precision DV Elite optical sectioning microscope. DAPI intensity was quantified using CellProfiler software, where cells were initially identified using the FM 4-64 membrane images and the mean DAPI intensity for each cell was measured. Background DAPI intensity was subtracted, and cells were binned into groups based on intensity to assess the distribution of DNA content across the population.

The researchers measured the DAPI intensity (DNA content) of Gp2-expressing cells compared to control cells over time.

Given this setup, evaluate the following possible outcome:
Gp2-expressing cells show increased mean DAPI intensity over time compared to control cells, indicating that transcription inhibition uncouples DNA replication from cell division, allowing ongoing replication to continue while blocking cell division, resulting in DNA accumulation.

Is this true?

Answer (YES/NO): NO